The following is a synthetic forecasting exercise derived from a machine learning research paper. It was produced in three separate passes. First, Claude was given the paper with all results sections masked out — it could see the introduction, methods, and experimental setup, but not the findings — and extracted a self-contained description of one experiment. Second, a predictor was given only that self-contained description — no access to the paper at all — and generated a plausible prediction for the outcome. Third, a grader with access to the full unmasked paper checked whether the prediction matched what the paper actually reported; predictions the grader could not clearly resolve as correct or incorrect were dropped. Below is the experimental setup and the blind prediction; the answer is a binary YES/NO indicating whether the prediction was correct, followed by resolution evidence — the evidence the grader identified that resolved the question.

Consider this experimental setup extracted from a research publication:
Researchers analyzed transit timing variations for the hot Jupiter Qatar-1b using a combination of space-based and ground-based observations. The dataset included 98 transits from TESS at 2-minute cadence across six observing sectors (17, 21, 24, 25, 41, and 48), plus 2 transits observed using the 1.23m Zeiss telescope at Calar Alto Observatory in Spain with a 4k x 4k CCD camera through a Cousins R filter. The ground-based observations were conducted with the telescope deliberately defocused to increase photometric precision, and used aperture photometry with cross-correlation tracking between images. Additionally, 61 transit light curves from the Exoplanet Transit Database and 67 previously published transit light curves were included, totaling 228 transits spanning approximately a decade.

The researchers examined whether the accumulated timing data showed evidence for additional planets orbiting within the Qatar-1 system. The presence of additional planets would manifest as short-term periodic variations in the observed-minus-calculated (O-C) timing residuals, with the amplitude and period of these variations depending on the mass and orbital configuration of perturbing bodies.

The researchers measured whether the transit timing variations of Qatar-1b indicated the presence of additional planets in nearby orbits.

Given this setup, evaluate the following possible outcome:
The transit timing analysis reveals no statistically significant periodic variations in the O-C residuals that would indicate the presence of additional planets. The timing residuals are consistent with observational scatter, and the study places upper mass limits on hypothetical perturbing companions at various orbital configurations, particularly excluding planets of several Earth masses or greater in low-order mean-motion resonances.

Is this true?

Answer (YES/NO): NO